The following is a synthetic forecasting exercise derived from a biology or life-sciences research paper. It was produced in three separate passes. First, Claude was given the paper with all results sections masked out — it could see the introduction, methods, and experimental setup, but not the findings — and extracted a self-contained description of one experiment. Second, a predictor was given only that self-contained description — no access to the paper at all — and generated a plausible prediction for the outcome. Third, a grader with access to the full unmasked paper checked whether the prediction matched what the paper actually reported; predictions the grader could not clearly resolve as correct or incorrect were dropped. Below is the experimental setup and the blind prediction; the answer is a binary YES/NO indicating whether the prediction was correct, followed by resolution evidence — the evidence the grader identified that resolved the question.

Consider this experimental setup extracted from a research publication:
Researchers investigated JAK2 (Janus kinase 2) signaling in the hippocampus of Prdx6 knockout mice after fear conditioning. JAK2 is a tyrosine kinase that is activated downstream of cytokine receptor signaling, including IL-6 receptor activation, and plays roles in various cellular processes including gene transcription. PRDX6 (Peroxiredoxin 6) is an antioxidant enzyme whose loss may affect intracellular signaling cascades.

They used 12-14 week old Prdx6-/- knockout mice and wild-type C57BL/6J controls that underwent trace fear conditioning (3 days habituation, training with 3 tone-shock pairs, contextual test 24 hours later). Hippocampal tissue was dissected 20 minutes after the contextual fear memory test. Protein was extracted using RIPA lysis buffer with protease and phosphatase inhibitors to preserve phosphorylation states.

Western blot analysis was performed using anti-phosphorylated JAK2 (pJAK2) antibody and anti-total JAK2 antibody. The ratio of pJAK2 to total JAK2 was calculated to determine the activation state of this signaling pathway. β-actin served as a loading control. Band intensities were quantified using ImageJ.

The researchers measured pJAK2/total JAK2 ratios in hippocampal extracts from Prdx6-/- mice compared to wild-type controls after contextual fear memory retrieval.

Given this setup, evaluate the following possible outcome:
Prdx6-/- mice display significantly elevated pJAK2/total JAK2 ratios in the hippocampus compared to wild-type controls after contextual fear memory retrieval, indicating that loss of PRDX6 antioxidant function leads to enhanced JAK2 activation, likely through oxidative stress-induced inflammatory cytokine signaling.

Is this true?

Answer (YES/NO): NO